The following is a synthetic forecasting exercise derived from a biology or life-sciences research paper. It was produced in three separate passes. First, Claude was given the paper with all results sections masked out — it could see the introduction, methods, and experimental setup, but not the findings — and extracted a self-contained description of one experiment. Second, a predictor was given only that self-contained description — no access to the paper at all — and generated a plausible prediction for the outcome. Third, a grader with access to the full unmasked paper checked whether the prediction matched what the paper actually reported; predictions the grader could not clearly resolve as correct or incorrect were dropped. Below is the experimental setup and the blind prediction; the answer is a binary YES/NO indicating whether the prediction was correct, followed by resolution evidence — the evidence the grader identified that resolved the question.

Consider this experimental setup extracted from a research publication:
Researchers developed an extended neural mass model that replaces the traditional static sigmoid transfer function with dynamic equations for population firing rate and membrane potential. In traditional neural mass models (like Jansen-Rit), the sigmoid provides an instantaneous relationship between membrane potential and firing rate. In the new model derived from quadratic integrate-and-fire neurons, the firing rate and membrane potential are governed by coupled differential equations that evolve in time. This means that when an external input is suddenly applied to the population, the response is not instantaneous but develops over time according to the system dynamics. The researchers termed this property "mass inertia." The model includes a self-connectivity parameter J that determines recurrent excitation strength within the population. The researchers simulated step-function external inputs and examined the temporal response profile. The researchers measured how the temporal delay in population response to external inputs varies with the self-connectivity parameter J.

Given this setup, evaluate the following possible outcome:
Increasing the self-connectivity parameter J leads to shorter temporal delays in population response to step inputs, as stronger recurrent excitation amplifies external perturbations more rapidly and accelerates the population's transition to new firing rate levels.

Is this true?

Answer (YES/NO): YES